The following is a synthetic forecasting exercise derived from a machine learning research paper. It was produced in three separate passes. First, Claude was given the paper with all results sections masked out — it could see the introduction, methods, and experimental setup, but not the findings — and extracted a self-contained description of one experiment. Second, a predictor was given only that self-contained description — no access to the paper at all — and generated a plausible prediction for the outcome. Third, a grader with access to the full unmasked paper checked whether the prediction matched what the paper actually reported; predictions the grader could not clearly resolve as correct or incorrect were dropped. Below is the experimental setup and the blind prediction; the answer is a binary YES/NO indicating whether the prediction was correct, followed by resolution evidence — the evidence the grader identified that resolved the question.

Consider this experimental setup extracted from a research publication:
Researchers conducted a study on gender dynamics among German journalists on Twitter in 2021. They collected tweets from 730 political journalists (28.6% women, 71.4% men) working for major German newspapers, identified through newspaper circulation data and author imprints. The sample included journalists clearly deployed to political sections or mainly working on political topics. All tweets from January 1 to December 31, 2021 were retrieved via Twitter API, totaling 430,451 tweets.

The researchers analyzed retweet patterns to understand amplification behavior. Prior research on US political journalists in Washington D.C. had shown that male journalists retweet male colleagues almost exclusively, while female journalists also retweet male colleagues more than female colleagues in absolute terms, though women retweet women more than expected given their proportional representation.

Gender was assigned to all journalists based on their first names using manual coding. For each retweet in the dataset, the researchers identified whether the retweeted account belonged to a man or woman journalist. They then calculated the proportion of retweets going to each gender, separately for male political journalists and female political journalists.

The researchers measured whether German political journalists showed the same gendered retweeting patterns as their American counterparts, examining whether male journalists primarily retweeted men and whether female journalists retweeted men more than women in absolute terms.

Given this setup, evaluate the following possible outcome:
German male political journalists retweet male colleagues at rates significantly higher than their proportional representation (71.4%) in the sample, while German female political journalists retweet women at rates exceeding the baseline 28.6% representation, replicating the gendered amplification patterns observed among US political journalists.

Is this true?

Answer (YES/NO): NO